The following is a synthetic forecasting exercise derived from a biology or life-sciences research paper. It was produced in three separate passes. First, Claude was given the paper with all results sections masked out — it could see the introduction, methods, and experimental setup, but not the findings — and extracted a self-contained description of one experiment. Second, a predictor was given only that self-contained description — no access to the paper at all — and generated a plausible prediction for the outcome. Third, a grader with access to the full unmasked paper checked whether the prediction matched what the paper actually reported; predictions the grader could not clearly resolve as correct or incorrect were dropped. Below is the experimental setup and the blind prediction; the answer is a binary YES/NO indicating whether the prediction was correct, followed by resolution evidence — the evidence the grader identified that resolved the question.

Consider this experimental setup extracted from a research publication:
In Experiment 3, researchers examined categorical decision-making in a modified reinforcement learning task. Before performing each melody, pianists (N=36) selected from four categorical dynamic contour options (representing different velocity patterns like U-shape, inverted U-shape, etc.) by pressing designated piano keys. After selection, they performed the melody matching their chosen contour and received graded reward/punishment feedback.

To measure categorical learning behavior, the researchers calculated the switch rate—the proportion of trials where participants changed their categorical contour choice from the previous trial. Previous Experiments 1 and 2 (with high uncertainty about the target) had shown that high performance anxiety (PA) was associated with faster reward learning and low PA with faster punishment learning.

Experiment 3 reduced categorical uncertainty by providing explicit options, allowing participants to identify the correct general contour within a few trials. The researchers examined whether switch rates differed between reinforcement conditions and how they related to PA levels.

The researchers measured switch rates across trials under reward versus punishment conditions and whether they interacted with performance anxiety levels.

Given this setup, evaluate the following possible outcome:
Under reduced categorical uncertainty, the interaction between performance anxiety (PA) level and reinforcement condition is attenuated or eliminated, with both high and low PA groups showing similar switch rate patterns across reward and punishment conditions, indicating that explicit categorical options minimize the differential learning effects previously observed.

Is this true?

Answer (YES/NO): YES